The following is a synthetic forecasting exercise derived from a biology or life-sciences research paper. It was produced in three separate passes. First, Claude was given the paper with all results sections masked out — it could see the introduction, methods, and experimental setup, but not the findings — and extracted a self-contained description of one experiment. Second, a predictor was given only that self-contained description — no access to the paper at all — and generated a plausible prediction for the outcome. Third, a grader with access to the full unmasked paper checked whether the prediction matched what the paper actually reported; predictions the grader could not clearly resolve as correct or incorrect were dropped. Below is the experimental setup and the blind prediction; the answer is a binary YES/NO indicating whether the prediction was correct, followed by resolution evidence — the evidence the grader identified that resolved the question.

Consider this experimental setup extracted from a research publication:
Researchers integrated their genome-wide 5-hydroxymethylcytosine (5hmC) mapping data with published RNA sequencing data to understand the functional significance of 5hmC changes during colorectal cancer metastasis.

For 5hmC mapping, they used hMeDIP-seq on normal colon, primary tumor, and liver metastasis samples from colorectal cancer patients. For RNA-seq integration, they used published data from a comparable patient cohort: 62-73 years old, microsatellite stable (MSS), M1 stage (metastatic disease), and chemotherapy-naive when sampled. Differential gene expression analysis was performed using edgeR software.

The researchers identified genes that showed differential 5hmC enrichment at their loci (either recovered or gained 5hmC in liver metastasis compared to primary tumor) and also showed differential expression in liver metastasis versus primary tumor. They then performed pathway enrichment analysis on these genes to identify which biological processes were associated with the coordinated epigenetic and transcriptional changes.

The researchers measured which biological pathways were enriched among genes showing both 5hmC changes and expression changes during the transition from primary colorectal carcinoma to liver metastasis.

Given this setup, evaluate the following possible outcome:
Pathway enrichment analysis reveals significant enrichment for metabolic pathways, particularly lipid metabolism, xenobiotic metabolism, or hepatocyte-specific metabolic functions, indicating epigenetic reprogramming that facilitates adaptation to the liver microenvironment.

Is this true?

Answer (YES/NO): NO